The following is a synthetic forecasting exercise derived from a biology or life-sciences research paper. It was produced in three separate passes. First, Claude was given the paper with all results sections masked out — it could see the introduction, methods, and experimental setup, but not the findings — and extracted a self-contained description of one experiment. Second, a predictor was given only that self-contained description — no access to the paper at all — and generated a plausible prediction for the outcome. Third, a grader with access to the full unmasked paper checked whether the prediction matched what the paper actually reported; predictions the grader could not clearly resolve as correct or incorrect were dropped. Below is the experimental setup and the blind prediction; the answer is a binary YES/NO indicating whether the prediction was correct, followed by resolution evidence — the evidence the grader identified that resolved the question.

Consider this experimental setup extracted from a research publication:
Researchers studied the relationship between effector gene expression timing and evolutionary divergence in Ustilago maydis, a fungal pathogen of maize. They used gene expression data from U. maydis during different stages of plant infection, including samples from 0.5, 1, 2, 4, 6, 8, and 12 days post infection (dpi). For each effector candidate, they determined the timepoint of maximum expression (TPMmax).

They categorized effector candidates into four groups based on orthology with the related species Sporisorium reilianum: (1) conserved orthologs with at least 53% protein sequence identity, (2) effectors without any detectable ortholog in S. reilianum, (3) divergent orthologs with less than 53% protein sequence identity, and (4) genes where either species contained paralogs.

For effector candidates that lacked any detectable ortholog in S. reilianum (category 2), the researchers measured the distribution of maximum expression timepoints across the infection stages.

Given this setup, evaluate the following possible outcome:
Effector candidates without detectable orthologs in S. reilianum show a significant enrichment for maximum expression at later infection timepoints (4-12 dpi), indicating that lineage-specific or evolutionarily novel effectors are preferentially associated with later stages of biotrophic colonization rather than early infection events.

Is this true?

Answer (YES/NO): NO